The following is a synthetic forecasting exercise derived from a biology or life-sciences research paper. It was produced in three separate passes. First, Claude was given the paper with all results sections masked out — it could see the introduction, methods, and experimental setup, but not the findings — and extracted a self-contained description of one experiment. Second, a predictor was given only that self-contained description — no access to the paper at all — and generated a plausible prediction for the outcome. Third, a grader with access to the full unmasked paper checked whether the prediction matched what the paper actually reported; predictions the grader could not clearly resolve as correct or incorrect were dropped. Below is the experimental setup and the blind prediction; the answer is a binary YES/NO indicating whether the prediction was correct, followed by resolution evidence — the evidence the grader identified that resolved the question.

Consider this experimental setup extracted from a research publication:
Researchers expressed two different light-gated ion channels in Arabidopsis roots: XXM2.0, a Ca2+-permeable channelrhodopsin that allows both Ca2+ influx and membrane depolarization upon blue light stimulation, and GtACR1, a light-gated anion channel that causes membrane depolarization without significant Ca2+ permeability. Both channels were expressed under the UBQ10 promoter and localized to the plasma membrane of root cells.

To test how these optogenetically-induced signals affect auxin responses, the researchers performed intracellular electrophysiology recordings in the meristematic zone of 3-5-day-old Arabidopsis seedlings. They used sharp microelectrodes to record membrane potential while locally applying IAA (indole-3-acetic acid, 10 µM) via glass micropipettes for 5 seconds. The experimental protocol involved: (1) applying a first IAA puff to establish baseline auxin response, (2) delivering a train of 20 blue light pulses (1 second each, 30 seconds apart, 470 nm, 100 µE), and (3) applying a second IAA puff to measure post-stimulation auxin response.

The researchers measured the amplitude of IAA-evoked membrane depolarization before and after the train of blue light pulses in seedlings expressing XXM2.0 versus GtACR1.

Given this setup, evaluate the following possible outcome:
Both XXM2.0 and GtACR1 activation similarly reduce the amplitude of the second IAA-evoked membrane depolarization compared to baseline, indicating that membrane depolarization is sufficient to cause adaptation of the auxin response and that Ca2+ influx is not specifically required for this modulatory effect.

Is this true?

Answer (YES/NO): NO